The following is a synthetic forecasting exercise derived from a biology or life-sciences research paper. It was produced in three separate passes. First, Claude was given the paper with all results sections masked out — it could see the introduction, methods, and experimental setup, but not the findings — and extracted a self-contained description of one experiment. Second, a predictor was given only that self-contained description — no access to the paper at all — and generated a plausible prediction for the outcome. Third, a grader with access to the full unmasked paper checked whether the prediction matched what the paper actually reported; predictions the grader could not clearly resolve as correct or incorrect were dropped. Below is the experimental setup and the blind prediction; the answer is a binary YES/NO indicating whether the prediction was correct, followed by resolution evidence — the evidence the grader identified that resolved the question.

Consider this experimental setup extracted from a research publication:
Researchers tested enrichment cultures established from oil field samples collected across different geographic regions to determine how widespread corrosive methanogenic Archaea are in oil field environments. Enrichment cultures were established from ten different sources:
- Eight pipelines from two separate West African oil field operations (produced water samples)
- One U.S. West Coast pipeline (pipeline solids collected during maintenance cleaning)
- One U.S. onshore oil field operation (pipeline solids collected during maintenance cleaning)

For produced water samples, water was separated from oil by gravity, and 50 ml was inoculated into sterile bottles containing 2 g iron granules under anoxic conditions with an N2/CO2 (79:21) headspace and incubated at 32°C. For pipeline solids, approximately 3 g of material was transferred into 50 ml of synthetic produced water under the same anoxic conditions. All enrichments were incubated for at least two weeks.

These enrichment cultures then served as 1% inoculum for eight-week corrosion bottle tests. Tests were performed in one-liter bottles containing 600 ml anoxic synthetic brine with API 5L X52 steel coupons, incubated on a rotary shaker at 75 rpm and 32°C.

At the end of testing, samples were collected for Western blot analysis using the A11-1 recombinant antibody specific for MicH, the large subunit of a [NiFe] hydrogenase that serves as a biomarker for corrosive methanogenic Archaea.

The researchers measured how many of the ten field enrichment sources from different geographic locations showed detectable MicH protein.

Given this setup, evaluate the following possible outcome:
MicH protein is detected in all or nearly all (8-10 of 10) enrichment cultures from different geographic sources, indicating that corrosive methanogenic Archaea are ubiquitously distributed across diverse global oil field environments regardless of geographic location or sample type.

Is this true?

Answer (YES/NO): NO